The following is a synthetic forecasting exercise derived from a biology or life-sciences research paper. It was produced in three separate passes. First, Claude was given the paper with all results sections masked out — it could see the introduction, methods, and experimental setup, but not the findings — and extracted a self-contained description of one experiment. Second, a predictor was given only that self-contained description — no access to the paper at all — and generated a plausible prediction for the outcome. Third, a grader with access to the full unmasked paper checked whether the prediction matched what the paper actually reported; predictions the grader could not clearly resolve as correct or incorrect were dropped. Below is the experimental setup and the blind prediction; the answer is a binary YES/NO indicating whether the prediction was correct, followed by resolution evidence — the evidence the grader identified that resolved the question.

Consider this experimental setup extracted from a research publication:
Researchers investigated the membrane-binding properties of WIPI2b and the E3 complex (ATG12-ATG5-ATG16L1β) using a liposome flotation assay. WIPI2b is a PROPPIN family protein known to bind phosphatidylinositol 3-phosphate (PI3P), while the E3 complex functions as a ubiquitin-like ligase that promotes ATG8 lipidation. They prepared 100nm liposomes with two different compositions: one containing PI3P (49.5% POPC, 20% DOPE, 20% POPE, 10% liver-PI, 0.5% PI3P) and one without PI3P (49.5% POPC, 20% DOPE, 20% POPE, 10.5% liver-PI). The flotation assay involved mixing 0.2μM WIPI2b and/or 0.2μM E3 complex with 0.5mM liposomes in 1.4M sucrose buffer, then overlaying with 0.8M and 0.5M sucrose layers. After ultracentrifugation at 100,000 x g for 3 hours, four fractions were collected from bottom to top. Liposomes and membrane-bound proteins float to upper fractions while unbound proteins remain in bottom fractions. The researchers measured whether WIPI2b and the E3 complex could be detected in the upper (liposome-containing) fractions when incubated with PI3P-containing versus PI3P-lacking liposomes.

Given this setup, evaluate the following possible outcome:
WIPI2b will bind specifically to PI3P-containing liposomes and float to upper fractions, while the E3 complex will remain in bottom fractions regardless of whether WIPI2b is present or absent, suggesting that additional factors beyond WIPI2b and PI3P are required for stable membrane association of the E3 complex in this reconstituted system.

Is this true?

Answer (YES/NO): NO